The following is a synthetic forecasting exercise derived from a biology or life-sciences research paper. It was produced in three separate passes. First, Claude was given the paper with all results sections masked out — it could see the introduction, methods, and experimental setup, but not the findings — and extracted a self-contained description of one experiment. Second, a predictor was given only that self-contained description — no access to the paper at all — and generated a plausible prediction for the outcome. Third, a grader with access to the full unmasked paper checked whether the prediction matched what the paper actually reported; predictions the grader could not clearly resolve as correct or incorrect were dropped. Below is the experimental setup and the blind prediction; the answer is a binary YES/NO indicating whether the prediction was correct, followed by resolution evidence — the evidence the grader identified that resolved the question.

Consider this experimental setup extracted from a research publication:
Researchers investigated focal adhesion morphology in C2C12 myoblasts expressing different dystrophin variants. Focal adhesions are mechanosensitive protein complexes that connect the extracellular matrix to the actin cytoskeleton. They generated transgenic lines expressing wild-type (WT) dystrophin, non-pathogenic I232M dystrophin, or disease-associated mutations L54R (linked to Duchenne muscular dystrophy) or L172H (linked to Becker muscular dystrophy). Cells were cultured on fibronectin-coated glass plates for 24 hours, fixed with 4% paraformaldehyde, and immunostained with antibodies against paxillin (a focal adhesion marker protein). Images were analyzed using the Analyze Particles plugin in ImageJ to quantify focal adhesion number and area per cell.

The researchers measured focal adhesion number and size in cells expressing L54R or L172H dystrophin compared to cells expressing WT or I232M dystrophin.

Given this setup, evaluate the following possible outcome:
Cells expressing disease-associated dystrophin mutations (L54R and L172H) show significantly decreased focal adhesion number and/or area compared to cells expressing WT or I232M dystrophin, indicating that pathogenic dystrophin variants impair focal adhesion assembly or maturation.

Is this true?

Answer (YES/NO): NO